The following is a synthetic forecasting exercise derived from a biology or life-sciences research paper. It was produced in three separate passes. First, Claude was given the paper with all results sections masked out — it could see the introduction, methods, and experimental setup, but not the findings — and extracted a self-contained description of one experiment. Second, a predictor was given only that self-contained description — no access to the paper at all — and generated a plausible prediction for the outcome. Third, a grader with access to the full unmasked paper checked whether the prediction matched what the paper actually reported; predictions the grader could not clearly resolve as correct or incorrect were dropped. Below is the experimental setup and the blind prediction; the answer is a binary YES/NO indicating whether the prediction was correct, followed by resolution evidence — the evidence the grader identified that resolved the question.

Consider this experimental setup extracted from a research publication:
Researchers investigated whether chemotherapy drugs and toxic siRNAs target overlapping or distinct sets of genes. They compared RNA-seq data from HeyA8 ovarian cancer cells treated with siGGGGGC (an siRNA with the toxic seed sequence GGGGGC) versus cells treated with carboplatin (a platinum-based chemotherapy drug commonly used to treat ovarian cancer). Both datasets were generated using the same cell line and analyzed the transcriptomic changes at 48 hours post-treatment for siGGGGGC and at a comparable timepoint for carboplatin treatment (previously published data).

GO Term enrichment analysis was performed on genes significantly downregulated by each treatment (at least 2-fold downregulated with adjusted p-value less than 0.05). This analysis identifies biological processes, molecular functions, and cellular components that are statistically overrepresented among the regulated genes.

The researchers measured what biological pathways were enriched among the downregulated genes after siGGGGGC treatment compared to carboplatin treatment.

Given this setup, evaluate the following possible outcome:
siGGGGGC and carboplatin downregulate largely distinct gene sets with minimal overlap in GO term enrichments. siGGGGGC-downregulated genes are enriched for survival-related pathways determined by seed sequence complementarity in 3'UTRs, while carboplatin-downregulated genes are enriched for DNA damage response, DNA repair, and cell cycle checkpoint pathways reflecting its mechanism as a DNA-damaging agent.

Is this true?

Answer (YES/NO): NO